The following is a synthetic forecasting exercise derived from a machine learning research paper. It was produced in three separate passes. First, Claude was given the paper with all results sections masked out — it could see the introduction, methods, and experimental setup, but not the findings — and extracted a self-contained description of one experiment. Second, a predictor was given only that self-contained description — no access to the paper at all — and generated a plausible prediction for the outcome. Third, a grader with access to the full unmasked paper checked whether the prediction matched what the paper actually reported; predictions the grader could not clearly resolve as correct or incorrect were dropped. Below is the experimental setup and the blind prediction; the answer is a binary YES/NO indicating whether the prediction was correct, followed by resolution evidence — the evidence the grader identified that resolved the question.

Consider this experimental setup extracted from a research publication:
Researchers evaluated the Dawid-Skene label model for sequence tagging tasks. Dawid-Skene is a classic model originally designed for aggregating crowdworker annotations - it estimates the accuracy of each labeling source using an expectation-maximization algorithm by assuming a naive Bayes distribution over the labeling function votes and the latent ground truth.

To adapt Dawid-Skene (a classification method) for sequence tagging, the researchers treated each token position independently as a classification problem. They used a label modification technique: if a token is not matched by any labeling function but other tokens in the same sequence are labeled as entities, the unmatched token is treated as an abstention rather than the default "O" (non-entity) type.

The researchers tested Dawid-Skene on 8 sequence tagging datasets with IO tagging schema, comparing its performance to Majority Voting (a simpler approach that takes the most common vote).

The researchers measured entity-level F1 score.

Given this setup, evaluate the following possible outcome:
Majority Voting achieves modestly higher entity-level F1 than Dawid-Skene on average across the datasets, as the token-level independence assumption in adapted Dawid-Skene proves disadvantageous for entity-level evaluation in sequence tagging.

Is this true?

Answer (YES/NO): NO